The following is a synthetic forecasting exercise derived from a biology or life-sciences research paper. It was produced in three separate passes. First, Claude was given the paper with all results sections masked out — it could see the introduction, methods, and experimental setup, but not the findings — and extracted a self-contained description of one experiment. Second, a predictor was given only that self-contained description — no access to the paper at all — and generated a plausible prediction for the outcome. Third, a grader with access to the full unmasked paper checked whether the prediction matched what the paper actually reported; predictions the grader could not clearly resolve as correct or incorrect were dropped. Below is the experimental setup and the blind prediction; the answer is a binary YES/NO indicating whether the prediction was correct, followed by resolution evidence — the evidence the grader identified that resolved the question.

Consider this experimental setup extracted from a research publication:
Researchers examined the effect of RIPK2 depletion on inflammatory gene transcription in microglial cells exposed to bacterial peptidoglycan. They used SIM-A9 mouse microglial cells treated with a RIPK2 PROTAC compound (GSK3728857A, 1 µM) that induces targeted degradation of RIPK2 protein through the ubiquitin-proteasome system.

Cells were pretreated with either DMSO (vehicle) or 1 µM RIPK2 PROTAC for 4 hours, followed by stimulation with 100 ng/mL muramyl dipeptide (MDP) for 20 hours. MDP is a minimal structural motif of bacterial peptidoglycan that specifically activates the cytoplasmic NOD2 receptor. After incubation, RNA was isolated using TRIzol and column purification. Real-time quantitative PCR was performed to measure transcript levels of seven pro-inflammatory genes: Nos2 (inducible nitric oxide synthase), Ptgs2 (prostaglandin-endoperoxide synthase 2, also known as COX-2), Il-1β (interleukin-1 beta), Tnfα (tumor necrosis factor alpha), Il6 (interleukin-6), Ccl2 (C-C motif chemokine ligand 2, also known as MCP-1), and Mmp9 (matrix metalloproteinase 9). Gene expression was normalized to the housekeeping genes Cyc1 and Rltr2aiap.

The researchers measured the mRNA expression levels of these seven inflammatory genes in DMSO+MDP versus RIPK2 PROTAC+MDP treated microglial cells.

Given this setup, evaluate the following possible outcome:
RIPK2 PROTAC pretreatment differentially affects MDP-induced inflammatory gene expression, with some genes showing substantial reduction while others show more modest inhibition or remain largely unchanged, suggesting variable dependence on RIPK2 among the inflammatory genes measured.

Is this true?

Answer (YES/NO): NO